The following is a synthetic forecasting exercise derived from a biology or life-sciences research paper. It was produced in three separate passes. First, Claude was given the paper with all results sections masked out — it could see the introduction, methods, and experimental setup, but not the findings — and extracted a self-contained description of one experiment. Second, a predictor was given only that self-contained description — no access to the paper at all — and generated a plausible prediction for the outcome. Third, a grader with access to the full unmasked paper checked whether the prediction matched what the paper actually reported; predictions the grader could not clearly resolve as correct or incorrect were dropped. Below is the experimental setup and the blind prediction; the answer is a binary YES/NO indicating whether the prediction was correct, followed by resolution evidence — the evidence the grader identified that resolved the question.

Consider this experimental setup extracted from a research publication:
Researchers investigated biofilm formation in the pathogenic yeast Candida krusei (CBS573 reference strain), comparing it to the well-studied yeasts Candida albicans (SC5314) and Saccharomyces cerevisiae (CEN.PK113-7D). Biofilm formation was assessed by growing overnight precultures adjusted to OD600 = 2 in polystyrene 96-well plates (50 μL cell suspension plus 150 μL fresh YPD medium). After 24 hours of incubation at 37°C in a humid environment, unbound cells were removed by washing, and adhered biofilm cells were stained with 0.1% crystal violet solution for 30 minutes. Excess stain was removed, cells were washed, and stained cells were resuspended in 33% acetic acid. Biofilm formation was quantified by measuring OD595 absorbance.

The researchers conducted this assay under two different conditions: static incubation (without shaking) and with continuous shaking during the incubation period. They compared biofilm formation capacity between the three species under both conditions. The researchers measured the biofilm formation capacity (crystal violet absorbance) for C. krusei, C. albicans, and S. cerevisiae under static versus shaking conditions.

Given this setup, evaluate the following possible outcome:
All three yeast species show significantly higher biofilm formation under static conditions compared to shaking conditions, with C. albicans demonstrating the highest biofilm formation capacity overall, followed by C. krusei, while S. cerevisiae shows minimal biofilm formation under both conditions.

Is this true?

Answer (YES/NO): NO